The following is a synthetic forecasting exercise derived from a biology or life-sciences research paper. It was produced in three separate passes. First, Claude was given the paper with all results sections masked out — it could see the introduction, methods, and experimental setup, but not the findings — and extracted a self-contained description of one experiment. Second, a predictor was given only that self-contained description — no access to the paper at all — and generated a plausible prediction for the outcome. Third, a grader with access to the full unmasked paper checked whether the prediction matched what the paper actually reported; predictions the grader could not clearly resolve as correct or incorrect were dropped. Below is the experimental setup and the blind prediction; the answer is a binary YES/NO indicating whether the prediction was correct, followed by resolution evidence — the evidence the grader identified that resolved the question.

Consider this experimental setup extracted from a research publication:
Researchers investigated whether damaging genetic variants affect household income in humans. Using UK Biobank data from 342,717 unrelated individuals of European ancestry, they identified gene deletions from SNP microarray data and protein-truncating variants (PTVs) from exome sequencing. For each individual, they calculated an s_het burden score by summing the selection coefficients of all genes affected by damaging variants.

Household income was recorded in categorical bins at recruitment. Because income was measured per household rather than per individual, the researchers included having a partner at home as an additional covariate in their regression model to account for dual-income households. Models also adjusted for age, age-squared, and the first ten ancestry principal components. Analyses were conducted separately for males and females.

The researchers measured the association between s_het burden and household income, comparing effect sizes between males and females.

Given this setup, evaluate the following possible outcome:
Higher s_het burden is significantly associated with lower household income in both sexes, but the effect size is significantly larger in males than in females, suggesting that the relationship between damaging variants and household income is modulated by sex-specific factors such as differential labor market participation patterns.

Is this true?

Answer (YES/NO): NO